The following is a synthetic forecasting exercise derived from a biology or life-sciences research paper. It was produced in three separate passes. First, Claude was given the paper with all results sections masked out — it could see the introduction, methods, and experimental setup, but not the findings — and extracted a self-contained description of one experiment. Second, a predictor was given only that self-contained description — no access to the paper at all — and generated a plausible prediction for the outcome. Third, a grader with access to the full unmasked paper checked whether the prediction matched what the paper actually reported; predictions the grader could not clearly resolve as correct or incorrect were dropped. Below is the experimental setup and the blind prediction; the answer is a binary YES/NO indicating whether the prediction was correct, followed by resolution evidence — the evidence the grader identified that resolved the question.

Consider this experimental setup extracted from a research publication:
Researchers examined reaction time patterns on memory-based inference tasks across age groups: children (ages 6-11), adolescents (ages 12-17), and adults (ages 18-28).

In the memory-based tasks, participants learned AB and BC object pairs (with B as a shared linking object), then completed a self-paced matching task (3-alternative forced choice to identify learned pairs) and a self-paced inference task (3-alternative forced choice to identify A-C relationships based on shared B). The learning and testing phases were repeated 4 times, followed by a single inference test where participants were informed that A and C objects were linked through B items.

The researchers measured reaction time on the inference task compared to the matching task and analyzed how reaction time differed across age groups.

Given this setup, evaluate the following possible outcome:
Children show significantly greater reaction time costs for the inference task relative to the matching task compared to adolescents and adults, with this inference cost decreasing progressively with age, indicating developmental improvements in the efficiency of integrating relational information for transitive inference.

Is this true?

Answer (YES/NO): NO